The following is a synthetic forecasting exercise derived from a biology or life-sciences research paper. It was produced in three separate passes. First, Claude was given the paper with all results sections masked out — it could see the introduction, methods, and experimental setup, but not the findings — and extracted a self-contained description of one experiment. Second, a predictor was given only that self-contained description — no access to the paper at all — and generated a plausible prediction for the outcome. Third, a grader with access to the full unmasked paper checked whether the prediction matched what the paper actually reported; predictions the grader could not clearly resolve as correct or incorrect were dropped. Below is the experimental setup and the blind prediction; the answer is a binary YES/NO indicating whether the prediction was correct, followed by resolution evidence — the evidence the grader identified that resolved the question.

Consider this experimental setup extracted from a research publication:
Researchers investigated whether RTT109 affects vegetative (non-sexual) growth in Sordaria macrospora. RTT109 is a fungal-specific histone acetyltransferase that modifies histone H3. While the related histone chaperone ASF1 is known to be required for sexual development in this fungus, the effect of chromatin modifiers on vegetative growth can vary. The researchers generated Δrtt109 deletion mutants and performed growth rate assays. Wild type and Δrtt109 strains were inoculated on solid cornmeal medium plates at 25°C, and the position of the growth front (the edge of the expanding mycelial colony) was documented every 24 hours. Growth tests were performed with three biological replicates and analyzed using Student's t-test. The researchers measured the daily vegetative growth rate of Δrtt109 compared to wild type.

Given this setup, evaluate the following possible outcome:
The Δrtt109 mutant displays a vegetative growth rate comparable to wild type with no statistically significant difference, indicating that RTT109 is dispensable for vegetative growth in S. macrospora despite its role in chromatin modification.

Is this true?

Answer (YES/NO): NO